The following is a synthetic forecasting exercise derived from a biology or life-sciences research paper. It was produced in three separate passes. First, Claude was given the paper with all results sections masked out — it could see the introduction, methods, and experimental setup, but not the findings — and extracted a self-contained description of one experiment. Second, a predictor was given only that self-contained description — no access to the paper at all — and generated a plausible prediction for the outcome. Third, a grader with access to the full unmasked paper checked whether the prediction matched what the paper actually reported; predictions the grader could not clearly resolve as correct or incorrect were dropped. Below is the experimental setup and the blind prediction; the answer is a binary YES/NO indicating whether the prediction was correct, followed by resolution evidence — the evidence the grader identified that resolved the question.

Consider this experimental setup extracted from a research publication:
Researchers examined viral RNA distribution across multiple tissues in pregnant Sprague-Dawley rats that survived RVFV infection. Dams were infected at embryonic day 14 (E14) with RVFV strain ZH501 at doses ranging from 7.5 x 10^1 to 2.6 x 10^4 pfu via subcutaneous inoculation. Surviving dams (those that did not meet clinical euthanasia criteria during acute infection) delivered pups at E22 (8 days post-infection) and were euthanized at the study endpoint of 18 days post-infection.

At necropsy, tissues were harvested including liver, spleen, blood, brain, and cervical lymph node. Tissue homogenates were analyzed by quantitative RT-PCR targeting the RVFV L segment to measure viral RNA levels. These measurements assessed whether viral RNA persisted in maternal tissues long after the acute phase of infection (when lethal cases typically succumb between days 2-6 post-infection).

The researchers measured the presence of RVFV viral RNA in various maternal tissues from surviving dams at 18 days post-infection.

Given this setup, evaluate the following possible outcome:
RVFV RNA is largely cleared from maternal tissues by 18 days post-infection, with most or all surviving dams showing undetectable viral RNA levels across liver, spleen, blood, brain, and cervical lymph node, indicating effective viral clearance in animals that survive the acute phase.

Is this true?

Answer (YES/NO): NO